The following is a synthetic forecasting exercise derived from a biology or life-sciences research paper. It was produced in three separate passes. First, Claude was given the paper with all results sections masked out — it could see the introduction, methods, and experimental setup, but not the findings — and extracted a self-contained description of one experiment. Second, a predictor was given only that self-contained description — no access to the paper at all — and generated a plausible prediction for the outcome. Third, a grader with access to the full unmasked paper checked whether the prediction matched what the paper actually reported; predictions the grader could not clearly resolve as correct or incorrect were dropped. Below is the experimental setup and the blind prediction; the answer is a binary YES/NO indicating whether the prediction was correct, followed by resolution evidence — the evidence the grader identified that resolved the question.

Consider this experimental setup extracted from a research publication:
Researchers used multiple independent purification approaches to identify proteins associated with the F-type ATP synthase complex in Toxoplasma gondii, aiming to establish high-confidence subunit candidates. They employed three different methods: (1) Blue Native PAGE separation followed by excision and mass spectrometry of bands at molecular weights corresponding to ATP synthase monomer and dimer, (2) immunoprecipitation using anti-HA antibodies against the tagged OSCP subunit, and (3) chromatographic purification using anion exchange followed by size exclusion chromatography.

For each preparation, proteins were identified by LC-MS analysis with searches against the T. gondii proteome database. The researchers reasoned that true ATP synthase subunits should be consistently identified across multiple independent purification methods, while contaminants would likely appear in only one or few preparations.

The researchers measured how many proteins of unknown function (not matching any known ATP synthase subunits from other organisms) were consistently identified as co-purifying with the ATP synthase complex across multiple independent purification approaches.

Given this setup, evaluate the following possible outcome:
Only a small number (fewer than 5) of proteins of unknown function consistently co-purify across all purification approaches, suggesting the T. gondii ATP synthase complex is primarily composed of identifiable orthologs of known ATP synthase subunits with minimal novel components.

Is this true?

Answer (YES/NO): NO